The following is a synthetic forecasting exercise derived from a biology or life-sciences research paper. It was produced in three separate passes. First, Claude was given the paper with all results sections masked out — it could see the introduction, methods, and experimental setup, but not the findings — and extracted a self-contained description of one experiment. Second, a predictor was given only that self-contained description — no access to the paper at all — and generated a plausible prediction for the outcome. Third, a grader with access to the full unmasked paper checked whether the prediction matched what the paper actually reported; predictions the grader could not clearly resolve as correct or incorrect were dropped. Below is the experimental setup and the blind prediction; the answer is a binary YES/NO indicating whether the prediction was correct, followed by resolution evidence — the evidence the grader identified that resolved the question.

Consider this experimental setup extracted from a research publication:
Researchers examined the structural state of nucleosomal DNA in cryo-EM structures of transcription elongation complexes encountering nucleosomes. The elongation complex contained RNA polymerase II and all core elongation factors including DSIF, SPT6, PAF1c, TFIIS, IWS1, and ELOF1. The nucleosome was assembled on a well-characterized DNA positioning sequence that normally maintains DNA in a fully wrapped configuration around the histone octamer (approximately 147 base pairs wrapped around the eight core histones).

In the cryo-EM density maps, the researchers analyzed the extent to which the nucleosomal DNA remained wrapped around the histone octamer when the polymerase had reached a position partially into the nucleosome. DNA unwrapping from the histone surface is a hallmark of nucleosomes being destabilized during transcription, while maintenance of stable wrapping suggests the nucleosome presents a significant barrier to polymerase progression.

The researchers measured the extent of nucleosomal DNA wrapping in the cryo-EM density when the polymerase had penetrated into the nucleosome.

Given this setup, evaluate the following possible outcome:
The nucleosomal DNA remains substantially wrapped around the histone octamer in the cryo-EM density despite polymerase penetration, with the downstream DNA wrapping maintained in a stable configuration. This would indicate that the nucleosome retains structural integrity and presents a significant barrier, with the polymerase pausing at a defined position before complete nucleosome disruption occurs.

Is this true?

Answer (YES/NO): NO